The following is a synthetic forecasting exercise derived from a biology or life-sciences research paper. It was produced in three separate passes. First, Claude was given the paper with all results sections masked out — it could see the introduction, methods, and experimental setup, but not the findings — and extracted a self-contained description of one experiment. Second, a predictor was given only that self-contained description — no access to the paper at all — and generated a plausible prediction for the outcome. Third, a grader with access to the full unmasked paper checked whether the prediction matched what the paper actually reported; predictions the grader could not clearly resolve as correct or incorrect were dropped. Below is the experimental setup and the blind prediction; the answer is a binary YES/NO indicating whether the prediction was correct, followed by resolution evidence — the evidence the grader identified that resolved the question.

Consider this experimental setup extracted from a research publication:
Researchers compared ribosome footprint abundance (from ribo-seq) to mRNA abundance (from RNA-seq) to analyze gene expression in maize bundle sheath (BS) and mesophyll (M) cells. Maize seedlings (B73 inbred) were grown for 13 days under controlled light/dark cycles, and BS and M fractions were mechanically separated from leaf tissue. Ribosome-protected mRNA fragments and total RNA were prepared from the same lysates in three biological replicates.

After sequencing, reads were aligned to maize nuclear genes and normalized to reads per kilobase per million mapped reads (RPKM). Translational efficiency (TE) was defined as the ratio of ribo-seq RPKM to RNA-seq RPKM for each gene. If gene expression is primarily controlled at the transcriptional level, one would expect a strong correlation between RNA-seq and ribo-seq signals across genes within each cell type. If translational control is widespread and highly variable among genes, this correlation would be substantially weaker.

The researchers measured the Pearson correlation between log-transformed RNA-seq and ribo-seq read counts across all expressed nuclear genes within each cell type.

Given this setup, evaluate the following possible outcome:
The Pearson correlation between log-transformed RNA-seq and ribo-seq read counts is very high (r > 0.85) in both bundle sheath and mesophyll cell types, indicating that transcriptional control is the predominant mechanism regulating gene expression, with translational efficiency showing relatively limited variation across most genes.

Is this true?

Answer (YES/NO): NO